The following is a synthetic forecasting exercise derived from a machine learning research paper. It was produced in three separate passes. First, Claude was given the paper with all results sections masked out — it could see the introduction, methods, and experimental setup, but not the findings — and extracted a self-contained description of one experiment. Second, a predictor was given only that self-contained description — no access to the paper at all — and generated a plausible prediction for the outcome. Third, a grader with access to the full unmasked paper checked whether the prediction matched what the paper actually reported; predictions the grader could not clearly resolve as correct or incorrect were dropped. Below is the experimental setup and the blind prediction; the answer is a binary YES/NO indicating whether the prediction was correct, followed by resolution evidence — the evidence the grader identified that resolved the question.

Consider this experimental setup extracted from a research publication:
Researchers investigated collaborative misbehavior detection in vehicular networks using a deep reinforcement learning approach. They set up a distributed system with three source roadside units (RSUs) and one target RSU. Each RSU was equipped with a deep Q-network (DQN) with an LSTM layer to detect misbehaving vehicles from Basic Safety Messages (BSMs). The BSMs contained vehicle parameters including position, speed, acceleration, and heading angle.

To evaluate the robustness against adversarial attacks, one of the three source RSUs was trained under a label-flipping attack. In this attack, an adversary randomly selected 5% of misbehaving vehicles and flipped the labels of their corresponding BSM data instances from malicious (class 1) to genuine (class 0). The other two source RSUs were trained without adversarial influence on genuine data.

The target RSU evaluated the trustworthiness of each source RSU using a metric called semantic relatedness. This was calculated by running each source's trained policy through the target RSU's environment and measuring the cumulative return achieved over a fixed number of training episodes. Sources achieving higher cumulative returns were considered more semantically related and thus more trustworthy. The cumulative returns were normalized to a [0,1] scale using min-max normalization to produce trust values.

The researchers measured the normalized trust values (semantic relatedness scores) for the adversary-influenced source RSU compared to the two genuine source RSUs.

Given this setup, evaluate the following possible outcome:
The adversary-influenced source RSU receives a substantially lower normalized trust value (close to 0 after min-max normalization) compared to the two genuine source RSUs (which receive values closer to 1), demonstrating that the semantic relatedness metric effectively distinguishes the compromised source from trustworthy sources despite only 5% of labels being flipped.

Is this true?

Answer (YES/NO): NO